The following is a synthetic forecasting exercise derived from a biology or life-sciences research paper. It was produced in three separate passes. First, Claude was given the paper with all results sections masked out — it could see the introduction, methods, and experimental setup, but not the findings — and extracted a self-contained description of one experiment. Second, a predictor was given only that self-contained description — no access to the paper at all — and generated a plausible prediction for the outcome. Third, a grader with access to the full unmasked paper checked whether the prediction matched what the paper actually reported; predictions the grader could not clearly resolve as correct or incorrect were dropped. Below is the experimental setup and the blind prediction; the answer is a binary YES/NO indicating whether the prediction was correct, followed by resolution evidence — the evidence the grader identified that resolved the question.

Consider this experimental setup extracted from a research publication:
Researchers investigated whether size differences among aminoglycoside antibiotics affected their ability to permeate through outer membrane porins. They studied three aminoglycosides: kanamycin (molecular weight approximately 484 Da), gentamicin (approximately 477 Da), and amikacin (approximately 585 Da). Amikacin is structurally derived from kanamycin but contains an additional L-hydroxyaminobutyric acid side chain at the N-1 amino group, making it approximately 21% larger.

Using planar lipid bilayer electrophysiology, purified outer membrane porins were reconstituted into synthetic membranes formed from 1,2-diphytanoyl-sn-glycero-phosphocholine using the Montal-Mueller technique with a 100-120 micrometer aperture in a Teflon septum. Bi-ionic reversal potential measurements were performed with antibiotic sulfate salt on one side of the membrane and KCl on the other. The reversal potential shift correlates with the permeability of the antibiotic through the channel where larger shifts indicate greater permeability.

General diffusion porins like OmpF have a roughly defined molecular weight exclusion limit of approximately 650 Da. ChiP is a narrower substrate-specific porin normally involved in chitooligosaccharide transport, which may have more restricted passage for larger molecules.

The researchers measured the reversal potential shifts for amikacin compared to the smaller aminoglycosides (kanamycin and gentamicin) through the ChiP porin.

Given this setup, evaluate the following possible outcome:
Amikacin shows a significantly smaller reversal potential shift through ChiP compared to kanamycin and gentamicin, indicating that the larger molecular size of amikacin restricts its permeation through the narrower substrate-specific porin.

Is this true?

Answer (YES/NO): NO